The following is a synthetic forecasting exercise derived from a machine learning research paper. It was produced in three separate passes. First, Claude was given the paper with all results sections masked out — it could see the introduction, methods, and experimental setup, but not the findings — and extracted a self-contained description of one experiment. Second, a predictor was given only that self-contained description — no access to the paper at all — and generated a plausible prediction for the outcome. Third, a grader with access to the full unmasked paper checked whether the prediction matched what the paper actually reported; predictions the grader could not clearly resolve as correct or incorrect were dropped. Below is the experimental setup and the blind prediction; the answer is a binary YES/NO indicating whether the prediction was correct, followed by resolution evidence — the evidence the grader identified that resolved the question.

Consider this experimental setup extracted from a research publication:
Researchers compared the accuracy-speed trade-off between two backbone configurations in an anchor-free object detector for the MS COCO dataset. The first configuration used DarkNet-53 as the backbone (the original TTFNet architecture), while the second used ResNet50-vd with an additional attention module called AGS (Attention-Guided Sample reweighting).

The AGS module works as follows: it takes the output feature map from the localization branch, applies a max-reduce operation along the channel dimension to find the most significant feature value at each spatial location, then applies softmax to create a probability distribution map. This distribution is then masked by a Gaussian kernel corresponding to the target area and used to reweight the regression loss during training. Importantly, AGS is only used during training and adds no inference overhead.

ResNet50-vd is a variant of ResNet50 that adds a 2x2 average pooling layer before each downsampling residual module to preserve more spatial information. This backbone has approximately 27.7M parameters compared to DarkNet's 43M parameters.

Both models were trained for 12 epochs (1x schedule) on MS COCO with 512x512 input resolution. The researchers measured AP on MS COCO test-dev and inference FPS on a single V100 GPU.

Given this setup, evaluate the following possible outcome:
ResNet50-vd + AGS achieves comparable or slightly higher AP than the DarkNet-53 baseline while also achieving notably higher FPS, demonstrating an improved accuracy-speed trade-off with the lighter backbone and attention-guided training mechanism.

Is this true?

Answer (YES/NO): NO